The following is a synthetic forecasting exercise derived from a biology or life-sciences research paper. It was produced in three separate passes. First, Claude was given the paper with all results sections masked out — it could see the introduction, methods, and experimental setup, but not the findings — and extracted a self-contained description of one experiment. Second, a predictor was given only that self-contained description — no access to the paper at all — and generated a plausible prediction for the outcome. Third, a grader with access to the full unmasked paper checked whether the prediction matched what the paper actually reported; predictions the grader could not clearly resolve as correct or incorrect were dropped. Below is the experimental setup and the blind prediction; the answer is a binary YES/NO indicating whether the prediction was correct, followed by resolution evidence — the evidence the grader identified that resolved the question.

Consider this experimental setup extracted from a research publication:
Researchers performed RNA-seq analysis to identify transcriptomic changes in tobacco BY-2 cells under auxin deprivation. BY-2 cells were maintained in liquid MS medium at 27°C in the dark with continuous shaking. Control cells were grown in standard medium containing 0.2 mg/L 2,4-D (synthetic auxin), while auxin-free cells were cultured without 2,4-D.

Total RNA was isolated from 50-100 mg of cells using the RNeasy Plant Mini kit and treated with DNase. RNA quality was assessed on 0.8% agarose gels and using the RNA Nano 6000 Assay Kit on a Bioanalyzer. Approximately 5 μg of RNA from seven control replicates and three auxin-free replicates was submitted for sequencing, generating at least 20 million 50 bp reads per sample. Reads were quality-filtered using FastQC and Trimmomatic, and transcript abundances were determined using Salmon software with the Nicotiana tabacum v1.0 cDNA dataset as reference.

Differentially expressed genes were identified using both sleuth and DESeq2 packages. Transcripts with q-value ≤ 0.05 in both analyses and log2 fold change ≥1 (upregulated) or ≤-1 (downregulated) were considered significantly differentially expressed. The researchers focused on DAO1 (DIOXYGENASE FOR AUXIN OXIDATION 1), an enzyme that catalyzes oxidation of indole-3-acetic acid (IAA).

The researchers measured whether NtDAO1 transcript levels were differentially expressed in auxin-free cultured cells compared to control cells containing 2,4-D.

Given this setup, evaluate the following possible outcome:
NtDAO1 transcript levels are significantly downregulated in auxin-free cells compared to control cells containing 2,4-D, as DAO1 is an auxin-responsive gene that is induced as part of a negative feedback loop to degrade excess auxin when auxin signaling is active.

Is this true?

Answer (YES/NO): YES